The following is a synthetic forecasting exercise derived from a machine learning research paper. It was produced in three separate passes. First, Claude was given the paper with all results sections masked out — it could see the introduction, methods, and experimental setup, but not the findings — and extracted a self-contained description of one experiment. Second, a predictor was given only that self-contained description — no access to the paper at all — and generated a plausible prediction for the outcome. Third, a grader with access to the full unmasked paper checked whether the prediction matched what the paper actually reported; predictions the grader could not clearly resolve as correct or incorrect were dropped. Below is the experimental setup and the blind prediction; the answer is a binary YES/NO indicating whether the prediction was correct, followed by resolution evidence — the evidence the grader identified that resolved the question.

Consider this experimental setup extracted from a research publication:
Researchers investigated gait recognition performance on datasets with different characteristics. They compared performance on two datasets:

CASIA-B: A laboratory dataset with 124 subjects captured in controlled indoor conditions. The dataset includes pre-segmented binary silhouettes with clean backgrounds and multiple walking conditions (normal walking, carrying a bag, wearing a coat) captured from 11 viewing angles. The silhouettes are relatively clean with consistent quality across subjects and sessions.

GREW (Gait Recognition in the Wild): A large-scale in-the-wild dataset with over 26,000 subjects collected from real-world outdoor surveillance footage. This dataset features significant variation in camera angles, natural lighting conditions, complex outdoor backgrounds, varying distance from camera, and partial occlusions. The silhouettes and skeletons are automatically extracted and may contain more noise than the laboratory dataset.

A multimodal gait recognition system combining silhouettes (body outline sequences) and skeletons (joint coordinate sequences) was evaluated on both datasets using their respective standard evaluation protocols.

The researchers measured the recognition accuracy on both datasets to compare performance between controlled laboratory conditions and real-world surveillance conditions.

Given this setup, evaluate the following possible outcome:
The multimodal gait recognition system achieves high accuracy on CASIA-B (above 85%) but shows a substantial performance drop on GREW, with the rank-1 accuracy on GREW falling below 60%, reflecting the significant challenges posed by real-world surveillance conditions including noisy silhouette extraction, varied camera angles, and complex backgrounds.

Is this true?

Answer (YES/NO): YES